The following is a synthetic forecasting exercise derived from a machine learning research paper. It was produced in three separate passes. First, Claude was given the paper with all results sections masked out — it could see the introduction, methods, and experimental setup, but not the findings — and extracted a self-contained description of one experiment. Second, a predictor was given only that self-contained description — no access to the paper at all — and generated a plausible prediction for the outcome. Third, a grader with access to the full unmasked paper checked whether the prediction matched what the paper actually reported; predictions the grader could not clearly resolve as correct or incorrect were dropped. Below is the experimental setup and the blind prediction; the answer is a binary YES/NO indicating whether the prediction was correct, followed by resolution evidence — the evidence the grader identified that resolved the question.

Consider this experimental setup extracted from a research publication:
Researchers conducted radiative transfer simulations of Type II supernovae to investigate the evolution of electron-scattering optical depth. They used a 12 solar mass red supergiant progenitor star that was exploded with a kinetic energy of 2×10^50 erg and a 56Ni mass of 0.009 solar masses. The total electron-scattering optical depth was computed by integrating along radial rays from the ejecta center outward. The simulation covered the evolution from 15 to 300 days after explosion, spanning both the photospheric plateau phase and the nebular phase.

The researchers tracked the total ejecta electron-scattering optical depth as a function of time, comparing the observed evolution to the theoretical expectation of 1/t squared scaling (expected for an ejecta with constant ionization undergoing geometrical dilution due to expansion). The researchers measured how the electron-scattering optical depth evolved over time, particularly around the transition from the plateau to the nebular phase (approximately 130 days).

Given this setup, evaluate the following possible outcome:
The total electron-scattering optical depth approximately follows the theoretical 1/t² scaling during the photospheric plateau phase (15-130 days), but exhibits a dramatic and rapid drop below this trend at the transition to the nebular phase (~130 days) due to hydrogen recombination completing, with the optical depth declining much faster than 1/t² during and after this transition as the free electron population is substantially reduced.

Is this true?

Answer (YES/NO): NO